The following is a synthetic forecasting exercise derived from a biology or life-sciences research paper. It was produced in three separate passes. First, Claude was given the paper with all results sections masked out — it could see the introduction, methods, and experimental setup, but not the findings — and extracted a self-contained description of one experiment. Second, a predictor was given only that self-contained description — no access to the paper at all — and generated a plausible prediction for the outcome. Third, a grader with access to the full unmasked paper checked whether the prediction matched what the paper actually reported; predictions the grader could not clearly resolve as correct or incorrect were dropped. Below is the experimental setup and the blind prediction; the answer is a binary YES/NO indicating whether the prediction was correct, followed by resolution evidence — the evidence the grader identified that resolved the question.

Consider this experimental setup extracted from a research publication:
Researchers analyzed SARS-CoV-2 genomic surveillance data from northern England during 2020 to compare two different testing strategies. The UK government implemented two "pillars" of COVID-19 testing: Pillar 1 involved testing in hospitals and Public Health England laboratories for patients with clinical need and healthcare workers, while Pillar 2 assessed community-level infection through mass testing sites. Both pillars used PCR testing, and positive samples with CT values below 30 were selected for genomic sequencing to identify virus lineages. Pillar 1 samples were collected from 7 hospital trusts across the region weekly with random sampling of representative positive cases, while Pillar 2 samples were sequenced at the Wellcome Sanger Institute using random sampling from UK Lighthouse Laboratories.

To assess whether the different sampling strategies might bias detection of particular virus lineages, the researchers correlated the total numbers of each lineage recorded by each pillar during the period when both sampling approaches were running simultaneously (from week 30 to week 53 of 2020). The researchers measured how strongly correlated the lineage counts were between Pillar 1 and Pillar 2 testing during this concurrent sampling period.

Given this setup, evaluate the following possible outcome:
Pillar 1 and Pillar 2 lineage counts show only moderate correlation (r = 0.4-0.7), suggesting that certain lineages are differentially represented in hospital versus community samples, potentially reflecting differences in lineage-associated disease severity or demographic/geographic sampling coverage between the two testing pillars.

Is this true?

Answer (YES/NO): NO